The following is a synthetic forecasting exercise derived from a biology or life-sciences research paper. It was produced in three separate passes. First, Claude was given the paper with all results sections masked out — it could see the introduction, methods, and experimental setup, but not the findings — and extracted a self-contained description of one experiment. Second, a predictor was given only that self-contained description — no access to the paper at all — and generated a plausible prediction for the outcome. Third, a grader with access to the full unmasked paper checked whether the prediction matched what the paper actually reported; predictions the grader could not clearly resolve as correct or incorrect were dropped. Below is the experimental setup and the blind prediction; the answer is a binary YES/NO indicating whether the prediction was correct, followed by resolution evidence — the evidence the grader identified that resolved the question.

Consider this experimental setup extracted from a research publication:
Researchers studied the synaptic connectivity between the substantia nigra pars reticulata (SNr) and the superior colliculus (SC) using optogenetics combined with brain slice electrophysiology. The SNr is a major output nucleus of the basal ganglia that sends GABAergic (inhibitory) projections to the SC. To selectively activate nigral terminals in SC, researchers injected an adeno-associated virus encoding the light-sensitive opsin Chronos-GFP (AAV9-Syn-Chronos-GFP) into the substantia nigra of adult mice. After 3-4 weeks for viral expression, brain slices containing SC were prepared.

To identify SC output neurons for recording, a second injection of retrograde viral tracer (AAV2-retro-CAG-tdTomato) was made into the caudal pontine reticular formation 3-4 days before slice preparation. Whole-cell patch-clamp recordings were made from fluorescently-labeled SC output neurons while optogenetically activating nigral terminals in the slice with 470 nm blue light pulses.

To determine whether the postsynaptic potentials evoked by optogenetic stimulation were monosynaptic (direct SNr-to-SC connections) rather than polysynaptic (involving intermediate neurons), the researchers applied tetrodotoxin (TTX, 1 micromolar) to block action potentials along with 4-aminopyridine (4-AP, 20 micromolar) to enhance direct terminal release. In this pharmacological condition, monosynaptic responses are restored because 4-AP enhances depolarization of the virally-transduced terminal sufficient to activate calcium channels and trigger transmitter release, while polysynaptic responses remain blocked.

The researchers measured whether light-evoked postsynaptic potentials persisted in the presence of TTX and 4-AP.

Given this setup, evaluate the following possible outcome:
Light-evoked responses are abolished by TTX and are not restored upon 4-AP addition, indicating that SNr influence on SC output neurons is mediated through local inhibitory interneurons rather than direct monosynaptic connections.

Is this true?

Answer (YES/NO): NO